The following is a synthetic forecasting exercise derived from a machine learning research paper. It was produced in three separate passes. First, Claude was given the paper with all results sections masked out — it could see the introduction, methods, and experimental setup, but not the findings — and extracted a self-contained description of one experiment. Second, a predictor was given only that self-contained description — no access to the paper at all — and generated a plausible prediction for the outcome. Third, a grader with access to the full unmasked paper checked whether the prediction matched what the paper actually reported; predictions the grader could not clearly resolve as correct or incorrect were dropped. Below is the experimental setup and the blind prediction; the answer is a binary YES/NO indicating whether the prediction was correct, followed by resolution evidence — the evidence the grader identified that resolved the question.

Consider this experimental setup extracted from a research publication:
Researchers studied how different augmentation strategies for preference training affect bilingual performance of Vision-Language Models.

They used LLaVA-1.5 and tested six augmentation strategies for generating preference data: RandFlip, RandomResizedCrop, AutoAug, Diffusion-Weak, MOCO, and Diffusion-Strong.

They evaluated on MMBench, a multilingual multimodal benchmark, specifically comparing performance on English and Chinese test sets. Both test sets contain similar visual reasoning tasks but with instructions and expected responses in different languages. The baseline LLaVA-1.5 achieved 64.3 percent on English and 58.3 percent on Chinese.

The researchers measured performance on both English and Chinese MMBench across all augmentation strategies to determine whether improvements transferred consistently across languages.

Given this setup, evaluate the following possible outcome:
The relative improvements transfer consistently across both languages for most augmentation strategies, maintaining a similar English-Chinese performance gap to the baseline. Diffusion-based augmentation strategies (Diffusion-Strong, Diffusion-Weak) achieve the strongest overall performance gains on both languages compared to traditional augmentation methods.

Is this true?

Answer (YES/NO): NO